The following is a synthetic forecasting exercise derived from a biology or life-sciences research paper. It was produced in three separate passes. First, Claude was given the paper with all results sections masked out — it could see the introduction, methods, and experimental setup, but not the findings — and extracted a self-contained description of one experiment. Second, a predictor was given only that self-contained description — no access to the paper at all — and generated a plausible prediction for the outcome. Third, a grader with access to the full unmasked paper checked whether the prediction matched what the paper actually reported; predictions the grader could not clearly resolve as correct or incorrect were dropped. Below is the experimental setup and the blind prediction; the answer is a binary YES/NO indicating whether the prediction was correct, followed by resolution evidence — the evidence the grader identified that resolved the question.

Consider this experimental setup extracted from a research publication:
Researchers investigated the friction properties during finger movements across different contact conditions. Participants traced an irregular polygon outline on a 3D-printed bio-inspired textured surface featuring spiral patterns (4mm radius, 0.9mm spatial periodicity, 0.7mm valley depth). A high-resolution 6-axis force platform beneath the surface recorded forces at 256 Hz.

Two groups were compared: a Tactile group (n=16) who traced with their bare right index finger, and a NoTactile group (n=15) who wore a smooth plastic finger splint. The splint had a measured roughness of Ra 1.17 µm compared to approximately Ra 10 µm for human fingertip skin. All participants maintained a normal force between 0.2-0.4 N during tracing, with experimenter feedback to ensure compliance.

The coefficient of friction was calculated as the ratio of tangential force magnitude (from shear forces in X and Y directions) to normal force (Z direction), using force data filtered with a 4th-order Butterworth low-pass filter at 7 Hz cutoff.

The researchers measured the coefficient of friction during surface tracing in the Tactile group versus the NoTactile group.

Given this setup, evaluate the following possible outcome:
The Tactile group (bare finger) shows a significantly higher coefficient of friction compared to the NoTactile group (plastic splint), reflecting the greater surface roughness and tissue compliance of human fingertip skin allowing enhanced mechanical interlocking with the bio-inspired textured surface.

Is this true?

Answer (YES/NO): YES